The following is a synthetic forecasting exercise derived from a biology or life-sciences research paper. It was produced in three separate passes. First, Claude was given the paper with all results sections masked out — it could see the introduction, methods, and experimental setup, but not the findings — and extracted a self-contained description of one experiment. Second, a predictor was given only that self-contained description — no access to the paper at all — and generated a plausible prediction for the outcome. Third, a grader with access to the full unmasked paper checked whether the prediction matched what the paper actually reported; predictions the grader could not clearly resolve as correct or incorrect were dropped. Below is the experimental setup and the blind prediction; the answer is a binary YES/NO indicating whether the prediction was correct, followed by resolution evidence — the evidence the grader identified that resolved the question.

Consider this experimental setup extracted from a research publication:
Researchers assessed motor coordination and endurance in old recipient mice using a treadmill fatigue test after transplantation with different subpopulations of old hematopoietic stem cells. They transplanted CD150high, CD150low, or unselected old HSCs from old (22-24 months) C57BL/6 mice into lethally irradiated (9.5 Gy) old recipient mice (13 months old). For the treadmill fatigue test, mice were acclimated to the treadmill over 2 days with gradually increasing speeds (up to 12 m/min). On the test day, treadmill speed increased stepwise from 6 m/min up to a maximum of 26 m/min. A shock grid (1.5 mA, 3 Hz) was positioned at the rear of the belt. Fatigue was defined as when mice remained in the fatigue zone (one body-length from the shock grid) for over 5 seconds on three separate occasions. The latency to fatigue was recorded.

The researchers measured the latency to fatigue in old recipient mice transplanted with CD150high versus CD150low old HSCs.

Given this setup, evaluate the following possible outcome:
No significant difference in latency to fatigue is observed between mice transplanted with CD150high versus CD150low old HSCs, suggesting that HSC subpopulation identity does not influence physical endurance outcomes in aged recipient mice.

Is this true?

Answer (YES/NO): NO